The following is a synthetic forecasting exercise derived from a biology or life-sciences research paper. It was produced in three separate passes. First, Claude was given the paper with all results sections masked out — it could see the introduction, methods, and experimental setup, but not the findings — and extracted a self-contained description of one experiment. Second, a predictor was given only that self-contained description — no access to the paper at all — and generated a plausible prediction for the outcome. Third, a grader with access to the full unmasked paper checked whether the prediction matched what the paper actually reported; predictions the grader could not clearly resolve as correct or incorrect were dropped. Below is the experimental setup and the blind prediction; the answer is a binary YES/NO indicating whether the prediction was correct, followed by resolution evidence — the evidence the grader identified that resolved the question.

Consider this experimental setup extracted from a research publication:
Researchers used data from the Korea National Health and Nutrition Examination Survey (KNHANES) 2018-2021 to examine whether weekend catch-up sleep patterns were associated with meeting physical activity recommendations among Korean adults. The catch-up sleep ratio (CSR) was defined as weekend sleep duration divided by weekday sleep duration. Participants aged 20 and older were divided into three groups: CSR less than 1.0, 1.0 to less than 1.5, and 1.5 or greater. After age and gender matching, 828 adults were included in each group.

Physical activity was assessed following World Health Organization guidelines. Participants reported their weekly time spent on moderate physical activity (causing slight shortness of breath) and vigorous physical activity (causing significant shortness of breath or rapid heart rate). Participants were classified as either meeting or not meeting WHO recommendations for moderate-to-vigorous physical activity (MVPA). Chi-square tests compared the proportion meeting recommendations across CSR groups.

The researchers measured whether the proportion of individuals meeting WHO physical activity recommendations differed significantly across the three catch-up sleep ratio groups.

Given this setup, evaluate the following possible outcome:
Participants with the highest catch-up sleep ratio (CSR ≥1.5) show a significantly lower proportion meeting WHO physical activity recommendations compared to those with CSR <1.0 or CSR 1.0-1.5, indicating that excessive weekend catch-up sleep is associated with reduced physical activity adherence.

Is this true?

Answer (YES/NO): NO